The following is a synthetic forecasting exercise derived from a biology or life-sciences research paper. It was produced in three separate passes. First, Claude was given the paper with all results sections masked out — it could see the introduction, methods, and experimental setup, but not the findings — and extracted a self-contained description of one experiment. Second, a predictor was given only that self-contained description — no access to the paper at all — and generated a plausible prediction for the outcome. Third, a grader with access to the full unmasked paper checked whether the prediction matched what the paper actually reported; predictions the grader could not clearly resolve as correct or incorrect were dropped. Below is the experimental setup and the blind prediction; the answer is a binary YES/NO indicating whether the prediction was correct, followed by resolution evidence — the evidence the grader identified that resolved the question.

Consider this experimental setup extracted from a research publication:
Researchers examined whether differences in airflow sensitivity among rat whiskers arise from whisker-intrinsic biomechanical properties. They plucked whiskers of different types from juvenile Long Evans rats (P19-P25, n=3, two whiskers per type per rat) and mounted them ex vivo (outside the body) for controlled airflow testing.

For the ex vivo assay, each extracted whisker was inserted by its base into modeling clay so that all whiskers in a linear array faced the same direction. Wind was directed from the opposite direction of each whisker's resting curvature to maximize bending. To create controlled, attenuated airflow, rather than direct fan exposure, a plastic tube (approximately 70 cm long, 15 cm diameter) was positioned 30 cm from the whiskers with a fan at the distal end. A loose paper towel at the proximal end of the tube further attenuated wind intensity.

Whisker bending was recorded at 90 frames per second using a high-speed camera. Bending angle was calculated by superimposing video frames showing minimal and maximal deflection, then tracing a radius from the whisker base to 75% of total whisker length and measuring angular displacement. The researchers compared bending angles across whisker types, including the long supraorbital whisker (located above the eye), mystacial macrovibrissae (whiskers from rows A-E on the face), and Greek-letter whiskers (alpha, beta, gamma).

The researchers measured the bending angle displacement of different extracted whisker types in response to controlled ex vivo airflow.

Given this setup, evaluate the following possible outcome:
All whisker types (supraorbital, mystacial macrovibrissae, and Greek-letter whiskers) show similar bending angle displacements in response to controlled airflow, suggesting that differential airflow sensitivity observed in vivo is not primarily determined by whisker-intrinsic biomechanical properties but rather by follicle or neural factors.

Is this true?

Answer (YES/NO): NO